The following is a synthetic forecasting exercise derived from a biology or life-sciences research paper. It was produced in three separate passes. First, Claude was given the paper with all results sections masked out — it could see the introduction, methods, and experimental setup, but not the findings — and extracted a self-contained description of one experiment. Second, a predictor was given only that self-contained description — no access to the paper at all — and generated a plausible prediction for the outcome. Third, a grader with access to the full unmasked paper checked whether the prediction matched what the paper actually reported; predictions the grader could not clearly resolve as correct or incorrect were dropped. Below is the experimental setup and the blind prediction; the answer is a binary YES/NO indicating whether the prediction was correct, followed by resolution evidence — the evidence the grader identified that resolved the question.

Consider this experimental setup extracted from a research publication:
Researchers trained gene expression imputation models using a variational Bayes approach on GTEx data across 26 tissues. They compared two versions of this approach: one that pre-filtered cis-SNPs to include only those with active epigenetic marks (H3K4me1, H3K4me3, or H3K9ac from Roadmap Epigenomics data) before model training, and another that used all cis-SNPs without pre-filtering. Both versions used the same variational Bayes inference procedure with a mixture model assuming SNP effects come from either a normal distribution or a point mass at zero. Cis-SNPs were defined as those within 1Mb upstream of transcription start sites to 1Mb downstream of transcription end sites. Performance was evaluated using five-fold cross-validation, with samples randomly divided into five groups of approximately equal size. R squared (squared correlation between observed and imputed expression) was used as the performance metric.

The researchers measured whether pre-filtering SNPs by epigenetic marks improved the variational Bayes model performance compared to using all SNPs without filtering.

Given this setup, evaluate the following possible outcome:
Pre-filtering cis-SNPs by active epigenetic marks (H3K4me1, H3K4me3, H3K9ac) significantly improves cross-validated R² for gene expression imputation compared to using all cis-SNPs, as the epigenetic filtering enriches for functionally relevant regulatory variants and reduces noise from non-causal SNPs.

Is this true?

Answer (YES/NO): NO